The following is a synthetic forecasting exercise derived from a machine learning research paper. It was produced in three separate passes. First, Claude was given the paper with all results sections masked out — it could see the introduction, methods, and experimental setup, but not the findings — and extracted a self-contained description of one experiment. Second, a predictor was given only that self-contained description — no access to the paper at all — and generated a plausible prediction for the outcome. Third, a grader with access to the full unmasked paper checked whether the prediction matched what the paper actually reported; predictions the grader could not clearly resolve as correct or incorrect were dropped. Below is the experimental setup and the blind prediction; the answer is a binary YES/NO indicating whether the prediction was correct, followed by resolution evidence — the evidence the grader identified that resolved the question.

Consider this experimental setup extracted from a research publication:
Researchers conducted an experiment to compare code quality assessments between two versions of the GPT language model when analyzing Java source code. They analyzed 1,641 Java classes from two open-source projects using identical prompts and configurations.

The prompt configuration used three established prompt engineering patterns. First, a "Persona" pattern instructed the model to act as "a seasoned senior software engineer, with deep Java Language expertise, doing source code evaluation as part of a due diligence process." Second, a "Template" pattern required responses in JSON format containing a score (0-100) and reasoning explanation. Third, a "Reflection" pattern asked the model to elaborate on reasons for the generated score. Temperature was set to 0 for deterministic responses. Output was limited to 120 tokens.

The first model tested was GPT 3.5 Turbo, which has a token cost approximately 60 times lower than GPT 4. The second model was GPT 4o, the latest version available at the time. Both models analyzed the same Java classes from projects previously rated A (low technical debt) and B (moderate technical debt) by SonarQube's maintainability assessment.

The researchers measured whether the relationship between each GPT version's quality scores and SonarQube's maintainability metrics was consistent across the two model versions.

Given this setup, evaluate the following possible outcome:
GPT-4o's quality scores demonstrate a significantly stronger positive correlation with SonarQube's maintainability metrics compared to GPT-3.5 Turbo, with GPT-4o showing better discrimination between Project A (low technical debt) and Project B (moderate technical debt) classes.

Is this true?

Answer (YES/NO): NO